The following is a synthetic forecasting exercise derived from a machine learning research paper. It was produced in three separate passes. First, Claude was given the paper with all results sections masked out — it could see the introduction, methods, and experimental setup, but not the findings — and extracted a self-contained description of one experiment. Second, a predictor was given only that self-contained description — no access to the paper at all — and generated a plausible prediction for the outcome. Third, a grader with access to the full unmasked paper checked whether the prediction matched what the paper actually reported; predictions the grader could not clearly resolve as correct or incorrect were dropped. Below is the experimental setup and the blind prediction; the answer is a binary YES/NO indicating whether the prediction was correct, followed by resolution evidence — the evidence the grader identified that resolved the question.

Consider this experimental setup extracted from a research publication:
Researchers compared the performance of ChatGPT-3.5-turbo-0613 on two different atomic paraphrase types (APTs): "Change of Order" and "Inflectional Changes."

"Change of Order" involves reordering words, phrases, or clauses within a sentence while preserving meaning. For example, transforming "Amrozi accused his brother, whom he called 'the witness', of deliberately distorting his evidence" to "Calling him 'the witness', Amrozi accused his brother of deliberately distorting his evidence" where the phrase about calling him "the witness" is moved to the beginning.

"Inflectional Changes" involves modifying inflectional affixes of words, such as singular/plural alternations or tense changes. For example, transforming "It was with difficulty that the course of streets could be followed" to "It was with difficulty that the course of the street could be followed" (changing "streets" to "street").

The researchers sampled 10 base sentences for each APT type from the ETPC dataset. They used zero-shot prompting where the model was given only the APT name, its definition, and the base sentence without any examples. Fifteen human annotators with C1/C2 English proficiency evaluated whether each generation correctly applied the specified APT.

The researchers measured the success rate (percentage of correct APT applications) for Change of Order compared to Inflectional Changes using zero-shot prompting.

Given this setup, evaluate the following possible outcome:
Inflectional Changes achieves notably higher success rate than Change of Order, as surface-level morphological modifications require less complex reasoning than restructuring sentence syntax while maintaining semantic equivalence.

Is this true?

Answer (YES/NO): NO